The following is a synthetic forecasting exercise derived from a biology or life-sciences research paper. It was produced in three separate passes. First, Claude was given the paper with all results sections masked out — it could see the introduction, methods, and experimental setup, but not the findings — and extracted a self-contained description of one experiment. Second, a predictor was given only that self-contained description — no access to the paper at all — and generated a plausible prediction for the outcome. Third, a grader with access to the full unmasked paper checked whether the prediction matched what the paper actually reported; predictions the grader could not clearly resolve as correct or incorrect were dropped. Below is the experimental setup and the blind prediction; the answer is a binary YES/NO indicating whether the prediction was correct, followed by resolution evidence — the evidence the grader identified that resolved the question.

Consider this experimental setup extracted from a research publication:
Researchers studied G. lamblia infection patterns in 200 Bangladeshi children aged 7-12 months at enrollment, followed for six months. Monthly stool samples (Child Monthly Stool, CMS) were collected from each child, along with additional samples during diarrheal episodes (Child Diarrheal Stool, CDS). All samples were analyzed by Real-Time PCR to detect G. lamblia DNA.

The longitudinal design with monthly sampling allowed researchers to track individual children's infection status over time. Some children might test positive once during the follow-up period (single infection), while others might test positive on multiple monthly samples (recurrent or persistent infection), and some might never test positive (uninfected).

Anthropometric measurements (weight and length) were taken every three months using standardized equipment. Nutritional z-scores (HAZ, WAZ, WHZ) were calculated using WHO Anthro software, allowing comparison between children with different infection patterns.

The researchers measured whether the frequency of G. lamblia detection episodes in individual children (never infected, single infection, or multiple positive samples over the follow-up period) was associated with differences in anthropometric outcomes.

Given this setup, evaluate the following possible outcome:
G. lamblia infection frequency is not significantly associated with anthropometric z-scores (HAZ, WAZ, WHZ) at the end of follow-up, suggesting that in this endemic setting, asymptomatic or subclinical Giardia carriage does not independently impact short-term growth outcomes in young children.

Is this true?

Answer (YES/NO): NO